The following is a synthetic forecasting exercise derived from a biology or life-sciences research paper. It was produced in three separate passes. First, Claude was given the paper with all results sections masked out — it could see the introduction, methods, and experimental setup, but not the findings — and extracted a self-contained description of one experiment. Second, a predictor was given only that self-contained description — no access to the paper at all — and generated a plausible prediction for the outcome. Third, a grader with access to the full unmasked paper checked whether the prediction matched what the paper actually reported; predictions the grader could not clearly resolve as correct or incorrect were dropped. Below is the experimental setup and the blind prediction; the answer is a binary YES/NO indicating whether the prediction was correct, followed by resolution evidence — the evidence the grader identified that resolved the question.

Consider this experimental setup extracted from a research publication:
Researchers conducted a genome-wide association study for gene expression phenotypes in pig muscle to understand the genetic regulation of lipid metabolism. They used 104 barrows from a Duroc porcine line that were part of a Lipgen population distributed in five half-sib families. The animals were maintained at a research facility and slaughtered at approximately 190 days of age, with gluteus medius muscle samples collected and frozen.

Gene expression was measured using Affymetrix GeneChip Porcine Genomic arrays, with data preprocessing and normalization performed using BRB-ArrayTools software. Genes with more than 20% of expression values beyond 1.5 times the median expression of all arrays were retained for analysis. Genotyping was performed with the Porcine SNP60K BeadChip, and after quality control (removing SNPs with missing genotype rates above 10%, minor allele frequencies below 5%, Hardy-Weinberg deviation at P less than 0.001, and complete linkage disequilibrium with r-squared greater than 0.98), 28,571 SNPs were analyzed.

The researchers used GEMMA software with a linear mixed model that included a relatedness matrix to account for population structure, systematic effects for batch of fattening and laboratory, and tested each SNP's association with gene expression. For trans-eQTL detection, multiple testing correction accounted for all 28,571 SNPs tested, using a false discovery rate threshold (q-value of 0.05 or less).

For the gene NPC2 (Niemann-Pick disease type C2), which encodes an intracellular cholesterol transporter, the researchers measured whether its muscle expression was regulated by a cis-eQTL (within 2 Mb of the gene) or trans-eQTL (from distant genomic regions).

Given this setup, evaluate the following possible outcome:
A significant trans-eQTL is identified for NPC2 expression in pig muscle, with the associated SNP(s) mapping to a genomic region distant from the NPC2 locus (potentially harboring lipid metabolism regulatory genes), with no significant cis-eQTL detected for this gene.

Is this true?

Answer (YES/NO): NO